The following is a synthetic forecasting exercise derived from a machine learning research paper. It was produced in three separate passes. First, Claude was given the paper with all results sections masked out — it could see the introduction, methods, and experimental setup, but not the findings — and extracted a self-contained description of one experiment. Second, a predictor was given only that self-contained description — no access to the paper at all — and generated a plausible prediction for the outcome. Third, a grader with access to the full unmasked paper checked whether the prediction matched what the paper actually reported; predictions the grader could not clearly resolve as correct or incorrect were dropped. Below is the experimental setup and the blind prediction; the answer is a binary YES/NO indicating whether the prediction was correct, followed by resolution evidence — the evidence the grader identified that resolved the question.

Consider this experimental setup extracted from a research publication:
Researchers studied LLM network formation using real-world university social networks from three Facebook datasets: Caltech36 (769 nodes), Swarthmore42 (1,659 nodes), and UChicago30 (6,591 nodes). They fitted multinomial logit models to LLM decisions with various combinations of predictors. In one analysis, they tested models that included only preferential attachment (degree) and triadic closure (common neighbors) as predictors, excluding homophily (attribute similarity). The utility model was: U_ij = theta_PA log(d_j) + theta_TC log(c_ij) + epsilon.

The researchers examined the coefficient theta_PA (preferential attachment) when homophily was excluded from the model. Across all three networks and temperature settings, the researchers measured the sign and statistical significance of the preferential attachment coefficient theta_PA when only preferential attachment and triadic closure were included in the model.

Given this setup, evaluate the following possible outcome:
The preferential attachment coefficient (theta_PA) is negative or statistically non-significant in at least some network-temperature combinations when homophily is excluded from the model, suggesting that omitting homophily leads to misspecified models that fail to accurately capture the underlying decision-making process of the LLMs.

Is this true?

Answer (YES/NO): YES